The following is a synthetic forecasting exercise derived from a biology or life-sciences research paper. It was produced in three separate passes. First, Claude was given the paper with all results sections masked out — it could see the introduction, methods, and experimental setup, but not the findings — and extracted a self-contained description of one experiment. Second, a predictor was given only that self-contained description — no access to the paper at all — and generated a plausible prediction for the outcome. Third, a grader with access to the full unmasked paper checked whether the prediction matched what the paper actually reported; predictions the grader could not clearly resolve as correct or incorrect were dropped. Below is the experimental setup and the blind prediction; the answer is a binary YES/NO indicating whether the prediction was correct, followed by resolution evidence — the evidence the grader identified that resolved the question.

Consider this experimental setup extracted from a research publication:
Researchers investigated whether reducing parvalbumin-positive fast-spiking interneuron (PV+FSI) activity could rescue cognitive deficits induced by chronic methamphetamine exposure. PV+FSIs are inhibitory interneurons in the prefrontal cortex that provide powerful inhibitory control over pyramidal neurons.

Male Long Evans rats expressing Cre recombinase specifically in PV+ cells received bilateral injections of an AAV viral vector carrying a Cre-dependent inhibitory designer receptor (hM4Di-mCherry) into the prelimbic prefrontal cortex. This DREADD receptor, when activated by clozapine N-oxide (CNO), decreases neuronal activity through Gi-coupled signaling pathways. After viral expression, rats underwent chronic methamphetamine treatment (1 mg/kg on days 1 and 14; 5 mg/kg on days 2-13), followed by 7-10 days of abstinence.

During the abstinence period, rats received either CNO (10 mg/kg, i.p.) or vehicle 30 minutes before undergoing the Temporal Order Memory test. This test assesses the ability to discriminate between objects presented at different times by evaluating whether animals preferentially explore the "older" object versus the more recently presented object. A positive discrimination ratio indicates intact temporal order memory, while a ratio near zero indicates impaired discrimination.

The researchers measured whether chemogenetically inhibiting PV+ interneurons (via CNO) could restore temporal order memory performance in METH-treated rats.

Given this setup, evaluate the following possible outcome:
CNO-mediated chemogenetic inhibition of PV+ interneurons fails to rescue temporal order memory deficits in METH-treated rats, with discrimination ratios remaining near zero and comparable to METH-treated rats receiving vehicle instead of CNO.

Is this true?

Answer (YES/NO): NO